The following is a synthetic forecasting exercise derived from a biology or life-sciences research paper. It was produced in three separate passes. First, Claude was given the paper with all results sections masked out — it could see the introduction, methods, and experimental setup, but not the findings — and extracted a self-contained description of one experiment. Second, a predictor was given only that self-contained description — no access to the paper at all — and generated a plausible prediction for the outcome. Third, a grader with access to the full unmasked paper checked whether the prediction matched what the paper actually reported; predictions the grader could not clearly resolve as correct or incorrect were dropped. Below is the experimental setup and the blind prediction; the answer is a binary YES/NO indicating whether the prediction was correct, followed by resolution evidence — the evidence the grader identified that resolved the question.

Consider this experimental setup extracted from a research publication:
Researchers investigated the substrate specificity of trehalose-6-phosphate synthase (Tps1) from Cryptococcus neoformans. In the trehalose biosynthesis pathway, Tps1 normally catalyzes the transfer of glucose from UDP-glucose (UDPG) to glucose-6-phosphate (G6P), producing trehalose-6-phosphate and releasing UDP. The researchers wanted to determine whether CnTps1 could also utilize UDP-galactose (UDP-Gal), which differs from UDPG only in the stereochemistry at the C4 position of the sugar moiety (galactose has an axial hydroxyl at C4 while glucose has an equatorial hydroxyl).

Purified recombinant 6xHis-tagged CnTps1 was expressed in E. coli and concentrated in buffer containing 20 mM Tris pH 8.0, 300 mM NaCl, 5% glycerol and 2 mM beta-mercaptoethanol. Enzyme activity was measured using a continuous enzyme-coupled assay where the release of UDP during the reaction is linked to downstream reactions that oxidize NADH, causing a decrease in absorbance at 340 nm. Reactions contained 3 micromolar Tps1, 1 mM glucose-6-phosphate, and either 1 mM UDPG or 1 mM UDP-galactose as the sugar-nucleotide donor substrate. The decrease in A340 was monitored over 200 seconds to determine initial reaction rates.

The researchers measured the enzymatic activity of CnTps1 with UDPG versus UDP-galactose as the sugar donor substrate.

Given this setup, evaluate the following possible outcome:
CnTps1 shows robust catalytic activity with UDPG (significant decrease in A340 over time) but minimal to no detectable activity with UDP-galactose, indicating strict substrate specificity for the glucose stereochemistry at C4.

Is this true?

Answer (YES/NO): NO